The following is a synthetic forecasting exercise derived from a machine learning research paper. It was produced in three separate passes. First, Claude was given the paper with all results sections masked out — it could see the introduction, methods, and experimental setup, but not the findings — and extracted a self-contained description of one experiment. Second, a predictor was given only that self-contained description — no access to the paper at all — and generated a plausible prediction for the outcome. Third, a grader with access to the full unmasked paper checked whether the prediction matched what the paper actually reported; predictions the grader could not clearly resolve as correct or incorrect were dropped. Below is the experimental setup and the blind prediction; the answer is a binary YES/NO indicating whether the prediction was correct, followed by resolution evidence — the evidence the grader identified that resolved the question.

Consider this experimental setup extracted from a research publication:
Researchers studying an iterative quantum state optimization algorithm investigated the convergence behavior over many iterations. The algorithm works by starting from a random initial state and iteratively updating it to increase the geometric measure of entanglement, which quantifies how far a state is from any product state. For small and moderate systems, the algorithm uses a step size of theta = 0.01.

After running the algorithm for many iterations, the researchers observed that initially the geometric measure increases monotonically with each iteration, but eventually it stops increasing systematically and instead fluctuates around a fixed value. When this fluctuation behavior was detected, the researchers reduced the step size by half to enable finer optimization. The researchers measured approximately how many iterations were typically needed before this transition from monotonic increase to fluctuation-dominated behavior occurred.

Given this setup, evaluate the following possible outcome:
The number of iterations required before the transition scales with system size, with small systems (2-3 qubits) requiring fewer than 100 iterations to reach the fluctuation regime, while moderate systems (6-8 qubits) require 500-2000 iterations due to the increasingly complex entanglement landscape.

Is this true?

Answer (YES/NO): NO